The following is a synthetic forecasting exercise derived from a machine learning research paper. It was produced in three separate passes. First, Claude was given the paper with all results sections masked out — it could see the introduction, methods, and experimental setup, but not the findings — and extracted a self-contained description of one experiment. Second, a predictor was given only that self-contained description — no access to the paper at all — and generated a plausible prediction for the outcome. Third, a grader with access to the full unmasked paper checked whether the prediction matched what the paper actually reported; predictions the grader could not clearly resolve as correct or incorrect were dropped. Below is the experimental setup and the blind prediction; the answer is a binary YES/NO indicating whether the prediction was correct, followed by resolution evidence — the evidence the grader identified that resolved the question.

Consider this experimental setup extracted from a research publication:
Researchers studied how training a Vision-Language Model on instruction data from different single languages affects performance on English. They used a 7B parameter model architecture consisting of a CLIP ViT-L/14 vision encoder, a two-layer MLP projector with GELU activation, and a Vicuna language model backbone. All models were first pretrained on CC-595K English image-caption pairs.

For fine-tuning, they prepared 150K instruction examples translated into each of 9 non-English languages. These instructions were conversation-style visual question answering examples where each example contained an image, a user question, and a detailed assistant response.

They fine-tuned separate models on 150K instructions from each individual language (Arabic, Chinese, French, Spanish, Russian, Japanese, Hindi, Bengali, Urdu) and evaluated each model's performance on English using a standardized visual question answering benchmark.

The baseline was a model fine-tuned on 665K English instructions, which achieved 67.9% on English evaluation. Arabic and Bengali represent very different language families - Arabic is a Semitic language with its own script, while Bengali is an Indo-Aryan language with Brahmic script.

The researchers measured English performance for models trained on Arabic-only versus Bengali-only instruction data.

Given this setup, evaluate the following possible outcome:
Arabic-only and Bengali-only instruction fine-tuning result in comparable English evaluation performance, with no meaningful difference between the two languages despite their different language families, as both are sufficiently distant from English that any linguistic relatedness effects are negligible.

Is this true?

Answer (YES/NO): NO